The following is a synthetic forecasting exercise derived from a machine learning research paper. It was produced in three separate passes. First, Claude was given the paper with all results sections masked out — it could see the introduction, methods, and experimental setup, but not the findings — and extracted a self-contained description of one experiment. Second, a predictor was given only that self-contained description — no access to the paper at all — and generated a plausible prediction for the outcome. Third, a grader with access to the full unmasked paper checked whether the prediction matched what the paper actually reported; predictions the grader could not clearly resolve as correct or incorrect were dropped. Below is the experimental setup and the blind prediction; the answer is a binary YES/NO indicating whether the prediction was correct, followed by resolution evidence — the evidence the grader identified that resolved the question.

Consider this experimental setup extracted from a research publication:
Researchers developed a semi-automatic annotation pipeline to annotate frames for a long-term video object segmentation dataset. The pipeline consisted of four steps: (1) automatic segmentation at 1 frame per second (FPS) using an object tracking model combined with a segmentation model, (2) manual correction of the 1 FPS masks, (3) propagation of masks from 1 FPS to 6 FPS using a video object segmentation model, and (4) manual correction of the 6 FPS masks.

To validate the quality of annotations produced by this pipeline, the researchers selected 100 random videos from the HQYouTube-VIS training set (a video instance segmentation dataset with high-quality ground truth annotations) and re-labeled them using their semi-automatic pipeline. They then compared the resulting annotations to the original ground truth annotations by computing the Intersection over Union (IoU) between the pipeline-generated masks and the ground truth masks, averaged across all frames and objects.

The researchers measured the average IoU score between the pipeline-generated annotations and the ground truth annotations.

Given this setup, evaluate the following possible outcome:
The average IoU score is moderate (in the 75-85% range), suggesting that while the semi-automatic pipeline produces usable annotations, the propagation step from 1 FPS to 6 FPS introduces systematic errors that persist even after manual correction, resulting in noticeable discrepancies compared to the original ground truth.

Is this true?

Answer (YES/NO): NO